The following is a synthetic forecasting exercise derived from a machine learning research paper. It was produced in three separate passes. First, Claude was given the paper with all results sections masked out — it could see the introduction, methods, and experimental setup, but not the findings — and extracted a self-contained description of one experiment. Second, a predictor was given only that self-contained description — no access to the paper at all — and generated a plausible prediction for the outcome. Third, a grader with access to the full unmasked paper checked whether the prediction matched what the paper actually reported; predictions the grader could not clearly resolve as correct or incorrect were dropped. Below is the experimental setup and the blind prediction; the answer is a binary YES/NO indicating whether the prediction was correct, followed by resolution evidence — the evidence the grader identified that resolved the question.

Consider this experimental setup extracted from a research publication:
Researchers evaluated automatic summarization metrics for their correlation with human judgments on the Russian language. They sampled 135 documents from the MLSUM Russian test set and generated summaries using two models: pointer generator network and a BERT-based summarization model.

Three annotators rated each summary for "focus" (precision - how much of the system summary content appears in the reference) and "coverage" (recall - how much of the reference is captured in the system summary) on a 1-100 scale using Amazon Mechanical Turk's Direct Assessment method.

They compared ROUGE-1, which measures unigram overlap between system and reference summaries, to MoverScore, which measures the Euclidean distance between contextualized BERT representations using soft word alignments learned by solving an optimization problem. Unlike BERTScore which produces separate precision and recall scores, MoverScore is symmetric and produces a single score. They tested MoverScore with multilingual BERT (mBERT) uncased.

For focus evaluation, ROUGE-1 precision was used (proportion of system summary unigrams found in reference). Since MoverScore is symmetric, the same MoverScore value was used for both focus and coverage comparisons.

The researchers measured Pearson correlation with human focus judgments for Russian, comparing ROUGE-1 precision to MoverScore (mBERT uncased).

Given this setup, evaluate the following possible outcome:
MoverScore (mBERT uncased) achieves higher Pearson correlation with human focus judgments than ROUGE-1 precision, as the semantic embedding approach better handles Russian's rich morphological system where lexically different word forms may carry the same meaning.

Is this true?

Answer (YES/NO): YES